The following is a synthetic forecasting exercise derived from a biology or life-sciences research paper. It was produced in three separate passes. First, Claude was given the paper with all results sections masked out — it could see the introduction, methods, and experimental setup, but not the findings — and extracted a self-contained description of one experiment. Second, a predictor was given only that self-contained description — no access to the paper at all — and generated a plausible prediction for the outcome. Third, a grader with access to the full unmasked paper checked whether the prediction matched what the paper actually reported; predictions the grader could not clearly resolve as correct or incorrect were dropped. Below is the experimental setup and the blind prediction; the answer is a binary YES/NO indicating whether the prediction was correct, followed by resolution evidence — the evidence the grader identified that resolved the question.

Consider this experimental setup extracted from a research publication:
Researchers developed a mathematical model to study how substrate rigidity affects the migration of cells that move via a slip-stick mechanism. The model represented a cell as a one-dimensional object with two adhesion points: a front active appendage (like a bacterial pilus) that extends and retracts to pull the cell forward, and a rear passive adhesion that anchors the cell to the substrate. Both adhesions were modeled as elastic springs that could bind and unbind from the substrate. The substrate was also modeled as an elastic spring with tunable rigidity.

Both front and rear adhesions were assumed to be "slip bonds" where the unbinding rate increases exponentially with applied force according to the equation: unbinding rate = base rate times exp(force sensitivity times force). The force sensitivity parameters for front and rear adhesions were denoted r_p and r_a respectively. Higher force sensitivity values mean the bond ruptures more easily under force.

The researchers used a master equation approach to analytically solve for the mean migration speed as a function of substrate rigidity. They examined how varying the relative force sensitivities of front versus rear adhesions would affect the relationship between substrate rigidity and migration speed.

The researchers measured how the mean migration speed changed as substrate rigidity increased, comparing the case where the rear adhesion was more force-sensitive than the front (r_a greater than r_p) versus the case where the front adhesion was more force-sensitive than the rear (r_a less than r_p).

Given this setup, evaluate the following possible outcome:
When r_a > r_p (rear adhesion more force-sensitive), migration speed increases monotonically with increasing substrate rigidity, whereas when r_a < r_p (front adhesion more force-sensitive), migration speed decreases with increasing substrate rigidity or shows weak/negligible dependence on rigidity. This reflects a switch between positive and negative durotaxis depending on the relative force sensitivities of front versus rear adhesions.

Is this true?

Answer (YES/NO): YES